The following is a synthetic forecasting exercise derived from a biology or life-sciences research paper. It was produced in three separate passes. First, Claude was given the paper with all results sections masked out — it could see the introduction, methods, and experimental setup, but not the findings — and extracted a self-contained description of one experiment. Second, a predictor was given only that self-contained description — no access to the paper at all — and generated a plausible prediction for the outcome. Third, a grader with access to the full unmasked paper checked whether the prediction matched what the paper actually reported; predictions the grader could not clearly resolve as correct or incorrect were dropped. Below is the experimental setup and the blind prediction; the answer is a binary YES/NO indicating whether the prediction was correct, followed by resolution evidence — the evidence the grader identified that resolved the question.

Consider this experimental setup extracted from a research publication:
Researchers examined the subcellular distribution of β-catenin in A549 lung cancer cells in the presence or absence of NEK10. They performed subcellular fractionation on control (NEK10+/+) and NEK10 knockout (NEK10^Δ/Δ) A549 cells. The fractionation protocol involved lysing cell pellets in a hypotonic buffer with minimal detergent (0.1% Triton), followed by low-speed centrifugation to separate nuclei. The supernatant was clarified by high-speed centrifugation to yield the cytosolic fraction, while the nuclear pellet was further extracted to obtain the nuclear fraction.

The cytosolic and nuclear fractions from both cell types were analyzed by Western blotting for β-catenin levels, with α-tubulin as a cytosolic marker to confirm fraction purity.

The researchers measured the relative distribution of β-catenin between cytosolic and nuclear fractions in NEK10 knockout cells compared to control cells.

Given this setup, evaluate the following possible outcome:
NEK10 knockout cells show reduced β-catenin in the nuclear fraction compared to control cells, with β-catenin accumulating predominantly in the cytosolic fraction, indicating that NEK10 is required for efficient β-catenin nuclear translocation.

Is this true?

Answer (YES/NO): NO